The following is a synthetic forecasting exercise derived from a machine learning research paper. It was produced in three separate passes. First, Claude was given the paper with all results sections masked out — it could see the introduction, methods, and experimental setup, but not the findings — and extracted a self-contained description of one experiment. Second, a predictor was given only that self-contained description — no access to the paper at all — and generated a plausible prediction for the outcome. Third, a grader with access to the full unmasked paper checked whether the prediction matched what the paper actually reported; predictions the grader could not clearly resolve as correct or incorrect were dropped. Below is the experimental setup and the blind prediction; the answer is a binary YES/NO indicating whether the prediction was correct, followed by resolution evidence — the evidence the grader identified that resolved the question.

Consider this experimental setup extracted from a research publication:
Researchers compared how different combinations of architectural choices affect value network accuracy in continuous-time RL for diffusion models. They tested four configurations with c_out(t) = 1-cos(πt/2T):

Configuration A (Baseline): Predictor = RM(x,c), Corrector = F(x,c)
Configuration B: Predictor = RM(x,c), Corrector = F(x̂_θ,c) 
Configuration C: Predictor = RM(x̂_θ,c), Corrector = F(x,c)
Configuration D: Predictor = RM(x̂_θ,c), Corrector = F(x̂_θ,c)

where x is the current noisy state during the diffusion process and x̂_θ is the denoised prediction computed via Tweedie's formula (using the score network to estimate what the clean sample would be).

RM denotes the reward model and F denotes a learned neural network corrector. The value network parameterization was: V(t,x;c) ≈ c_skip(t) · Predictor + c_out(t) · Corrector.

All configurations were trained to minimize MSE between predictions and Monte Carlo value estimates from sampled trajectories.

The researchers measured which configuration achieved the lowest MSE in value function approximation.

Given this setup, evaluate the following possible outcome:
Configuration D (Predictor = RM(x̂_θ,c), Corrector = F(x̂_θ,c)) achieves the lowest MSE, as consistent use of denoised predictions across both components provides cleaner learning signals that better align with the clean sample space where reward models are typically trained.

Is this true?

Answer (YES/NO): YES